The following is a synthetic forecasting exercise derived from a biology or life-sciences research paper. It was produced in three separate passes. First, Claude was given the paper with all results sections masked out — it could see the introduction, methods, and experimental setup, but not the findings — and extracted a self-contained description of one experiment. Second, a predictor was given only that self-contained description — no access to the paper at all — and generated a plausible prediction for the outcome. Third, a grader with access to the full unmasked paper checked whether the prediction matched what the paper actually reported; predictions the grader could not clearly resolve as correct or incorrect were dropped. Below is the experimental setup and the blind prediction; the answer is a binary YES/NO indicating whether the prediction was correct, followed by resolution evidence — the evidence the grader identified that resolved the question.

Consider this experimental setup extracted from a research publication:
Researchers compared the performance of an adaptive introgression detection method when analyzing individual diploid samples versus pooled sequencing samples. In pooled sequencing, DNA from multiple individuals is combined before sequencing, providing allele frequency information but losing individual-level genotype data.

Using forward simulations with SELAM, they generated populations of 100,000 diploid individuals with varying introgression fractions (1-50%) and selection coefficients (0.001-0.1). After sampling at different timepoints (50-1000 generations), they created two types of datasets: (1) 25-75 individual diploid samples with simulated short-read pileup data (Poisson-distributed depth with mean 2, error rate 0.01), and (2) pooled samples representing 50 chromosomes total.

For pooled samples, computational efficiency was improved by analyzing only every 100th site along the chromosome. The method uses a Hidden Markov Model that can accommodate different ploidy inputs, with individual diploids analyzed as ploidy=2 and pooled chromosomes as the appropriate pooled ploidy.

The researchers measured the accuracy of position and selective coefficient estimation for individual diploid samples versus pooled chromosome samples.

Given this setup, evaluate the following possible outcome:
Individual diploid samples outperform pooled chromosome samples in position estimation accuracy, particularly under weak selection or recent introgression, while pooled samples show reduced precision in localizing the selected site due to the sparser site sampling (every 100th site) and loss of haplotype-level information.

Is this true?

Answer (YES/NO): YES